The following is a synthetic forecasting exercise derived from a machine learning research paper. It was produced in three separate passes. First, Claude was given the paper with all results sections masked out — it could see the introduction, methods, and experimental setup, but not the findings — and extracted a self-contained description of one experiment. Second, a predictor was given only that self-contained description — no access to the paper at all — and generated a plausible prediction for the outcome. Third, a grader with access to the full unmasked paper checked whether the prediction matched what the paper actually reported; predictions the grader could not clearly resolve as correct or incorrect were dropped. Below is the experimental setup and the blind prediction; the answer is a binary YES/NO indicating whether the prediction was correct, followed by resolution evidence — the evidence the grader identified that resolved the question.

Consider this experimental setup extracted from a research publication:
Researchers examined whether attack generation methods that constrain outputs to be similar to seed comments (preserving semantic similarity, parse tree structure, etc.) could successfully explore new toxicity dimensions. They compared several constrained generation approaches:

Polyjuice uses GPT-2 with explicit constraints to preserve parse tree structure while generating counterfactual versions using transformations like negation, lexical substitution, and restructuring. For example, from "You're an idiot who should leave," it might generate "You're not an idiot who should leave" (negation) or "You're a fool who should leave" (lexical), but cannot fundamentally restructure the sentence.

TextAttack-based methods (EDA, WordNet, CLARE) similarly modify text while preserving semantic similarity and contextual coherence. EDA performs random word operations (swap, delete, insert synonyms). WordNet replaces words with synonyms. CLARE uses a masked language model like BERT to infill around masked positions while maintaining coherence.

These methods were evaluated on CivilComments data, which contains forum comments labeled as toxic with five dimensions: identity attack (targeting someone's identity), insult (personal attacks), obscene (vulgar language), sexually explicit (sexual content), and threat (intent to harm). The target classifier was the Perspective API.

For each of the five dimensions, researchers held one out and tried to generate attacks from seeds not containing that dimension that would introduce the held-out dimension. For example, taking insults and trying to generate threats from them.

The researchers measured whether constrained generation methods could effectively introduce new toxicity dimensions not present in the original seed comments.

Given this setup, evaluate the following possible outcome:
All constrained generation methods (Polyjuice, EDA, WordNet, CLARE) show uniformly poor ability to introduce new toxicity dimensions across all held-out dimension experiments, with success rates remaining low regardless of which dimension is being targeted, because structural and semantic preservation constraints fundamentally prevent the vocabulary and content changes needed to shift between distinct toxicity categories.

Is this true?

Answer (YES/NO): NO